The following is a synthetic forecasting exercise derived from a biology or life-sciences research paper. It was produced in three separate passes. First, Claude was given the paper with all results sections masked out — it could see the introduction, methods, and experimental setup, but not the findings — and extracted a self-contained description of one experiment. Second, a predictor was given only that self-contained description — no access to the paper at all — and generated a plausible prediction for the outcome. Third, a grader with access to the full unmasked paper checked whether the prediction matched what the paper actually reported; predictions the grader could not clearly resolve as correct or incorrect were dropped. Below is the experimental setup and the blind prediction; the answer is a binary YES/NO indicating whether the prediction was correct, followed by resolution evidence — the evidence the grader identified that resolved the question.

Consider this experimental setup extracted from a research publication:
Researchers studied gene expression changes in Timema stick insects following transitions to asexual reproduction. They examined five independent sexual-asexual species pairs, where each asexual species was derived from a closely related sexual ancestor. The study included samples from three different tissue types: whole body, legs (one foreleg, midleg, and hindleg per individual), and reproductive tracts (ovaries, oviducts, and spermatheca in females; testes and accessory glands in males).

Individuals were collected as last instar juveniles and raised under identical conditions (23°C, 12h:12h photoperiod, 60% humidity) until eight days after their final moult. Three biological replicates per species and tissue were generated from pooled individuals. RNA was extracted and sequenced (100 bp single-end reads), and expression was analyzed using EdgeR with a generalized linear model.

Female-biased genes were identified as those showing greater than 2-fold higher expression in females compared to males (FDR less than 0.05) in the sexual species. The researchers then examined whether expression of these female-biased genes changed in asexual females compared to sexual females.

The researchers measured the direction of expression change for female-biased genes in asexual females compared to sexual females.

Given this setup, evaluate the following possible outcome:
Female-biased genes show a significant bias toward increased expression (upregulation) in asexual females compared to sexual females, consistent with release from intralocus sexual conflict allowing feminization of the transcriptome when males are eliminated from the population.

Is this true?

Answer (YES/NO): NO